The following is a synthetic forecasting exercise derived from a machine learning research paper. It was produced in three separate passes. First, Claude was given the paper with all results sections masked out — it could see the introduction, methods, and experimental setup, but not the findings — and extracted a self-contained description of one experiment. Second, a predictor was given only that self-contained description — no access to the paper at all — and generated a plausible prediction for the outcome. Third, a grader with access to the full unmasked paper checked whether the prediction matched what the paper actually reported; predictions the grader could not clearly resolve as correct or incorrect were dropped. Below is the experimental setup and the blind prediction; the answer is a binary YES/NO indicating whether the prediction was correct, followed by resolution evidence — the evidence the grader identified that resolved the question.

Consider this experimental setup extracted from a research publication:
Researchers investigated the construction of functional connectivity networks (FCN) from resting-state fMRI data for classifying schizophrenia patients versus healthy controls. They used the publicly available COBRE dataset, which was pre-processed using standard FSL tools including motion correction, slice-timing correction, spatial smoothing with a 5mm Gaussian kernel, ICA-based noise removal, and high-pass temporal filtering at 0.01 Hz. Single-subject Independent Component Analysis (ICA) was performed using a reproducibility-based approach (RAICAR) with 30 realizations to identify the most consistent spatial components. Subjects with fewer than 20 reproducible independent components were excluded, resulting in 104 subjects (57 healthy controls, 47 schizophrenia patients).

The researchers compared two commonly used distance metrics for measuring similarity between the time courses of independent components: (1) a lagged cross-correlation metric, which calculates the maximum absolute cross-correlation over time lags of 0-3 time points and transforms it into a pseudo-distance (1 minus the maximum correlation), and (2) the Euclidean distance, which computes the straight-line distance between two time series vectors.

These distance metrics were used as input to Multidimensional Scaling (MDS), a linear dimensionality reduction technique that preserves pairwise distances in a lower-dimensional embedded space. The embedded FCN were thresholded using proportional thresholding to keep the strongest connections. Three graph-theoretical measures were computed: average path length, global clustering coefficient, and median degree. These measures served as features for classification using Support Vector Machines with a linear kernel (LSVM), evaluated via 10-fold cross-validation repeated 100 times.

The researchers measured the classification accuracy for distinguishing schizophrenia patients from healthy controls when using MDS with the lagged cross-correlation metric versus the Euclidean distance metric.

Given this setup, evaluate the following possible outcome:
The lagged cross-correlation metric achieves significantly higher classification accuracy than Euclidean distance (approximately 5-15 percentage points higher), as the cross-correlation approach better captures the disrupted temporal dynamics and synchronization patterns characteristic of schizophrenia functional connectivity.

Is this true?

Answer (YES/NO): NO